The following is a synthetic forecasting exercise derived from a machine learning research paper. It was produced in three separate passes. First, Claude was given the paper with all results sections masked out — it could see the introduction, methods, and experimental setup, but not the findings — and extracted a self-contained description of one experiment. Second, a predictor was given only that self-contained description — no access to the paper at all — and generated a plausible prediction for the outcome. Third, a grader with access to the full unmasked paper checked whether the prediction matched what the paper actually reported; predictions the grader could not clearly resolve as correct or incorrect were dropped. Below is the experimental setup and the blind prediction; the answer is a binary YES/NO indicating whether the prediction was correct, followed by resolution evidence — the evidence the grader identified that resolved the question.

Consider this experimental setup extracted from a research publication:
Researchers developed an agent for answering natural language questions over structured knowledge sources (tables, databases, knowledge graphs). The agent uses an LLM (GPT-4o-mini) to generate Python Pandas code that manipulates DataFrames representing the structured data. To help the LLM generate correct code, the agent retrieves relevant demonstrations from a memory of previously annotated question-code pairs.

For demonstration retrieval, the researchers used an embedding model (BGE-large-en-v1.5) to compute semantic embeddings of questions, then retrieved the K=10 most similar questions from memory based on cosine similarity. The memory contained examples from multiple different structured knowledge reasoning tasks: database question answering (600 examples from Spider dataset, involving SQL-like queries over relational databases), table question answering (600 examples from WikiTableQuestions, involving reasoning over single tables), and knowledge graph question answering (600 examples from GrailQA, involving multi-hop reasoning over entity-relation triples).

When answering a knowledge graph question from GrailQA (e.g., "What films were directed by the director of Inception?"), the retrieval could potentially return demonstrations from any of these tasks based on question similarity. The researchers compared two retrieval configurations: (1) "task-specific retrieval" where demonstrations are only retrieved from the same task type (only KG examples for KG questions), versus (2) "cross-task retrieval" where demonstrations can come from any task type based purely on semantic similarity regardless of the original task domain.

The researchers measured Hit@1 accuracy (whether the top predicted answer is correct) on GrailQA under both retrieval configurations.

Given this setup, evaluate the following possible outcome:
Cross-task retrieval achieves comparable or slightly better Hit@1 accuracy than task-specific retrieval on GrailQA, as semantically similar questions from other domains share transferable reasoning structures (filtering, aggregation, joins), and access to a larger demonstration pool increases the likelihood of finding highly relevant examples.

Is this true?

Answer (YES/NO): YES